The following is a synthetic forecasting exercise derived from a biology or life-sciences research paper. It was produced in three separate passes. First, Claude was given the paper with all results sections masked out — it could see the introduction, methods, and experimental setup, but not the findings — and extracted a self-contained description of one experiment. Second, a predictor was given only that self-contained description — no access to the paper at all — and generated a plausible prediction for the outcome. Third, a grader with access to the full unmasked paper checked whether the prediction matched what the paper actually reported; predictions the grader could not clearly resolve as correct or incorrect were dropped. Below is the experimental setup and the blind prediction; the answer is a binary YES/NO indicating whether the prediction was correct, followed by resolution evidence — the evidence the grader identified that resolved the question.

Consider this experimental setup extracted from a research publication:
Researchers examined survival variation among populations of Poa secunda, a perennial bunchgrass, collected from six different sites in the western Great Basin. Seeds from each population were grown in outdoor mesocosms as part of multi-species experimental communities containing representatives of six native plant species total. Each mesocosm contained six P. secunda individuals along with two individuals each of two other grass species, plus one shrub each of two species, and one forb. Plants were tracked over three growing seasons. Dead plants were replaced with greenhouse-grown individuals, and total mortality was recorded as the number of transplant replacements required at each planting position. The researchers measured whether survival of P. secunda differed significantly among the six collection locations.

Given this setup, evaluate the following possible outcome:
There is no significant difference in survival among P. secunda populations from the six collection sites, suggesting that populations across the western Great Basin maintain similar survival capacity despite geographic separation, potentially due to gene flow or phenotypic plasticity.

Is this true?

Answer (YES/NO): NO